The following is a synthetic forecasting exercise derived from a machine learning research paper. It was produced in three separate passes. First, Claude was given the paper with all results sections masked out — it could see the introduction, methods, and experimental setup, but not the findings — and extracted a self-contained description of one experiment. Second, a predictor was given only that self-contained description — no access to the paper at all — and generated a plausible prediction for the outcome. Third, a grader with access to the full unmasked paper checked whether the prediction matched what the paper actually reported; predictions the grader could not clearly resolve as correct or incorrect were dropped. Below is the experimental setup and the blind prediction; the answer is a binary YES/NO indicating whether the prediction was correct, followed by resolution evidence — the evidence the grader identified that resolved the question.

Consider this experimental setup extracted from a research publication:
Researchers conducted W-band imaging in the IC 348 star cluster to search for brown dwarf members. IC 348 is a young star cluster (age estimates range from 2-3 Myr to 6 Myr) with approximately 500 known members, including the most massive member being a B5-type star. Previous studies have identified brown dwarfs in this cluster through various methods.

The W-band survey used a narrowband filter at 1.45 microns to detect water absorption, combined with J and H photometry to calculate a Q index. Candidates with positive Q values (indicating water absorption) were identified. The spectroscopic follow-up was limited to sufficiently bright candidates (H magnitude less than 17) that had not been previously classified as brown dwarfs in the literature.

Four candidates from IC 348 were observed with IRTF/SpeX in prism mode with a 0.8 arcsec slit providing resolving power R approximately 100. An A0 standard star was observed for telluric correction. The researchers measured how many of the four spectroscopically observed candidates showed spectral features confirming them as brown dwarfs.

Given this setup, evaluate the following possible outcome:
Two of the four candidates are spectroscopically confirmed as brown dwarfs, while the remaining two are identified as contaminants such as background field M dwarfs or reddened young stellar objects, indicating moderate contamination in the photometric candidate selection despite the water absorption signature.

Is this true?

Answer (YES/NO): NO